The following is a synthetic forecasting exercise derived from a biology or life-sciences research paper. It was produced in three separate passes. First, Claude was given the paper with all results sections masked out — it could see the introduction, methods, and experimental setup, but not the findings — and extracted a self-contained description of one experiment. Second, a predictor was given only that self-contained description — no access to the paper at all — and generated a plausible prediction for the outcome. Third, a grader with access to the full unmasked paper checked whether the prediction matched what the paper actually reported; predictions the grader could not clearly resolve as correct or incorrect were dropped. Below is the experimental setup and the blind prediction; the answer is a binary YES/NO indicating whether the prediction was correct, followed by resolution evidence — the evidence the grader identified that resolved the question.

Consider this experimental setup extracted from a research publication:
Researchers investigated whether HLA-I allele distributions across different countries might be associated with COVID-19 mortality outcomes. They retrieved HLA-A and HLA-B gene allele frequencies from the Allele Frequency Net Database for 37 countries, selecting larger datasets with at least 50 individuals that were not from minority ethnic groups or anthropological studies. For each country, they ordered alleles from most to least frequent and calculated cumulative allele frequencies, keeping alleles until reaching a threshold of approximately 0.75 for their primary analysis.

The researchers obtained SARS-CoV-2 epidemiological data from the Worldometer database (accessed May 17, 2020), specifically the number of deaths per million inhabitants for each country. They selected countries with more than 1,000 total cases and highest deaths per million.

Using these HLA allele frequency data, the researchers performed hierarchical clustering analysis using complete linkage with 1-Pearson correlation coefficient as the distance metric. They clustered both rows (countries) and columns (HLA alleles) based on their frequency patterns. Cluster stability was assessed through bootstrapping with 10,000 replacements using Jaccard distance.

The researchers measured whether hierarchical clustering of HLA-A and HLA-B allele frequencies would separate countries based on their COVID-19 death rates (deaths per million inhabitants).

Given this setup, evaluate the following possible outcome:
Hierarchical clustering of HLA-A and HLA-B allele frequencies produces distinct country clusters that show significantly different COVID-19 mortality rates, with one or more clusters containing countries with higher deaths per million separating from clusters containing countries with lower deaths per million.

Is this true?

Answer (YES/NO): YES